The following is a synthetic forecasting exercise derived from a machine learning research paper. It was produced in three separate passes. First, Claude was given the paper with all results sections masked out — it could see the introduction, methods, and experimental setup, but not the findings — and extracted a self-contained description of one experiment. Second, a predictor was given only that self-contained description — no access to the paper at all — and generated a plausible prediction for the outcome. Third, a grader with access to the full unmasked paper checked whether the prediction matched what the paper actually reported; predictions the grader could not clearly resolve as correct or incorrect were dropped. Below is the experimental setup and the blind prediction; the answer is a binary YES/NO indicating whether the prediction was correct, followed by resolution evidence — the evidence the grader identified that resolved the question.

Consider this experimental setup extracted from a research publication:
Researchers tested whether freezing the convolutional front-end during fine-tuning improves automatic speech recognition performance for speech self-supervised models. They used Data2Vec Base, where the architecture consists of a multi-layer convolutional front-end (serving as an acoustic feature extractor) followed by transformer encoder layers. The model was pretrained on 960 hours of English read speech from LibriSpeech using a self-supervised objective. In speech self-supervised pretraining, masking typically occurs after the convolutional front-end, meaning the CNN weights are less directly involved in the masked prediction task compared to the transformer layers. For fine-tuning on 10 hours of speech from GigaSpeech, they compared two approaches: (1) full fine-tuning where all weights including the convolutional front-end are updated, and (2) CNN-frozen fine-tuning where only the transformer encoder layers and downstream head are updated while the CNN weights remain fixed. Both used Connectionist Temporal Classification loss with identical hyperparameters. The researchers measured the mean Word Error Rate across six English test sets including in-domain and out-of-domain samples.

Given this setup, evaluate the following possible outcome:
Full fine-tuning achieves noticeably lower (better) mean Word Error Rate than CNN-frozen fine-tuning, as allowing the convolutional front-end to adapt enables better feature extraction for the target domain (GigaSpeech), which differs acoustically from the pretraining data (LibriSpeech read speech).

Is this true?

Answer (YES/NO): NO